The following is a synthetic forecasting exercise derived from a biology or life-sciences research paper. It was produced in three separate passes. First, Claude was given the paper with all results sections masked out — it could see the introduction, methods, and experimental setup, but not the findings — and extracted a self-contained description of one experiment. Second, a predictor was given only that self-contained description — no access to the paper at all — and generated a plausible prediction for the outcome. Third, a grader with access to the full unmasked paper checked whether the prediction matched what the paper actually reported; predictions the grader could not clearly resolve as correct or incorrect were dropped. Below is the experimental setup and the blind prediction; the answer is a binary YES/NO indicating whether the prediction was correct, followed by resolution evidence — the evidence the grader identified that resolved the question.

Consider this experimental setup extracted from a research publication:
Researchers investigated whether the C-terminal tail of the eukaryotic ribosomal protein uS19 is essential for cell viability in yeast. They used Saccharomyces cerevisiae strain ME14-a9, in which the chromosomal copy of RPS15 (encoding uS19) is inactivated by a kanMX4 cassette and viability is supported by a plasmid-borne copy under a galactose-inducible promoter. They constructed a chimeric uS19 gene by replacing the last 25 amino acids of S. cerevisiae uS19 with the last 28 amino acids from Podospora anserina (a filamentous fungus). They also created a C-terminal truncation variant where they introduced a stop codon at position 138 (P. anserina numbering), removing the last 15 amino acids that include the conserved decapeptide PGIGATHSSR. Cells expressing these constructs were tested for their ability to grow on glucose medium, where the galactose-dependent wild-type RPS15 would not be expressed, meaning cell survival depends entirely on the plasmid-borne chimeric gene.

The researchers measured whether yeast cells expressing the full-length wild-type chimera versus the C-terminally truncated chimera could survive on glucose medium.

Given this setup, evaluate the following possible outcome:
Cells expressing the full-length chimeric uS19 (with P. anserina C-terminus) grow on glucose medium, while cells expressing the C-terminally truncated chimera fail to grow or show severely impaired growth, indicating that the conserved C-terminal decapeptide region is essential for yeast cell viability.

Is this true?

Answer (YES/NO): YES